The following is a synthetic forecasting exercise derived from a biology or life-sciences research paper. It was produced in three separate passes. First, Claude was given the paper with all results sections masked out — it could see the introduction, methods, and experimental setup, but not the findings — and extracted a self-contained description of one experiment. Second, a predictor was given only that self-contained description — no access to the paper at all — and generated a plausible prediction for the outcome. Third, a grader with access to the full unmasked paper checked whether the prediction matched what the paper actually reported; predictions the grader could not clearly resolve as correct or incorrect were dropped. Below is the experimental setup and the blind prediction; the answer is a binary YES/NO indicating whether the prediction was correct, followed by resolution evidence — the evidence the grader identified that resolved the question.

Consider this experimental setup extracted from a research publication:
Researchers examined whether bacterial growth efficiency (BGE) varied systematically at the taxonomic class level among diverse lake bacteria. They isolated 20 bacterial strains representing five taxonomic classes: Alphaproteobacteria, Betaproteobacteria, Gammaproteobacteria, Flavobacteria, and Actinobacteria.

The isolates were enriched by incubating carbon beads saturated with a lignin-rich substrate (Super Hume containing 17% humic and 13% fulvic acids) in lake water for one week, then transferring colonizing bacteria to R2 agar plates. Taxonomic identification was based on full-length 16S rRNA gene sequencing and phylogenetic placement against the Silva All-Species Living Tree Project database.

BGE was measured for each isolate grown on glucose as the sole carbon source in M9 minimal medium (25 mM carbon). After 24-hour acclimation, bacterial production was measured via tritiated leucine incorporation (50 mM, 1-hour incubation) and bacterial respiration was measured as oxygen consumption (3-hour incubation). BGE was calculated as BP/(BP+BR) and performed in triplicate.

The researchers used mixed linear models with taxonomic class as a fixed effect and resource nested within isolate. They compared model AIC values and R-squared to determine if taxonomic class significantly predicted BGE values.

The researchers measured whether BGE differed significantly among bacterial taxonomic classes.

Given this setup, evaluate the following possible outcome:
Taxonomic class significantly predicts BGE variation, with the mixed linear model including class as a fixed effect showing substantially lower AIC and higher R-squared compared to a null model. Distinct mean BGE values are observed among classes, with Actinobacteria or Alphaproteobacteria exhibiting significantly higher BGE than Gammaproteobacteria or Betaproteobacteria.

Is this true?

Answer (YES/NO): NO